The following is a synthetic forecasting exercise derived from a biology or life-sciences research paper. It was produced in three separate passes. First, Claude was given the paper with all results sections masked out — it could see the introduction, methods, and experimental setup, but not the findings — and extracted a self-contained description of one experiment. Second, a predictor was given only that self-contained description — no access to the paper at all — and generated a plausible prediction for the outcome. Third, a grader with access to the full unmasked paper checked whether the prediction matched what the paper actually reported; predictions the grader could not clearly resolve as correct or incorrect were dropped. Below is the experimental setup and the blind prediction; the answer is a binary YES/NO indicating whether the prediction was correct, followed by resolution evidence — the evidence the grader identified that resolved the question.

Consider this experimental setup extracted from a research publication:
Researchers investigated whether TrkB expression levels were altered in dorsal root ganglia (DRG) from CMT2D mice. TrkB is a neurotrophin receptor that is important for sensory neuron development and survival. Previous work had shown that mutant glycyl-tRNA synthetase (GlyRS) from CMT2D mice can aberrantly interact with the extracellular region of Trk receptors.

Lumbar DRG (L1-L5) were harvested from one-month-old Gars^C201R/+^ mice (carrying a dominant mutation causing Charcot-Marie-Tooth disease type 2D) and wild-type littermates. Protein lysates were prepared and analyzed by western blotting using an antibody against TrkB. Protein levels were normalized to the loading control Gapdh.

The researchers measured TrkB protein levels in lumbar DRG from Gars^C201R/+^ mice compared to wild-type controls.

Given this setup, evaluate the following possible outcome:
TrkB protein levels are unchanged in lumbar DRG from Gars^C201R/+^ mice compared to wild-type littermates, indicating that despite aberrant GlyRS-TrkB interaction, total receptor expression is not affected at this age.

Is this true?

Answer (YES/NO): NO